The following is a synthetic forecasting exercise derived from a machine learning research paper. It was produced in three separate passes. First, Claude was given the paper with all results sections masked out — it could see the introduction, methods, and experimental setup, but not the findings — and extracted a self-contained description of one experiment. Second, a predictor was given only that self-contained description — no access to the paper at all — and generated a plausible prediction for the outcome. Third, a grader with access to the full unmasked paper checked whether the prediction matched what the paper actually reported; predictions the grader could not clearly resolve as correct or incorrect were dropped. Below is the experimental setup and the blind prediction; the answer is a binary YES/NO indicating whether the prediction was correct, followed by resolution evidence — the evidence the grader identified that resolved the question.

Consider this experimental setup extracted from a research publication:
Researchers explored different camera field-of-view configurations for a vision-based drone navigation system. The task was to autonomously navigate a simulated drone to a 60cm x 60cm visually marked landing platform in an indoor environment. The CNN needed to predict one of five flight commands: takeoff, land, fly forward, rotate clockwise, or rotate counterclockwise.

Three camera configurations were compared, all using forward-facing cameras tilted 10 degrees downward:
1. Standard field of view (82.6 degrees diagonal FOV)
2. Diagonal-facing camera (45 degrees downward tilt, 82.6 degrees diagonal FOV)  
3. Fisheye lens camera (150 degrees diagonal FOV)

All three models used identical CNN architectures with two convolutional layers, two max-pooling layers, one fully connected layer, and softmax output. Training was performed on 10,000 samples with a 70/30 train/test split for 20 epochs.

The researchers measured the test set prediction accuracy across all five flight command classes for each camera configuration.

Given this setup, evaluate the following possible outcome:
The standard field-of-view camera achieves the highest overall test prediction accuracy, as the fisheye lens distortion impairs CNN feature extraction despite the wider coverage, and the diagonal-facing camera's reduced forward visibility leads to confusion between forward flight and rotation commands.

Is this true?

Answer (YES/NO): NO